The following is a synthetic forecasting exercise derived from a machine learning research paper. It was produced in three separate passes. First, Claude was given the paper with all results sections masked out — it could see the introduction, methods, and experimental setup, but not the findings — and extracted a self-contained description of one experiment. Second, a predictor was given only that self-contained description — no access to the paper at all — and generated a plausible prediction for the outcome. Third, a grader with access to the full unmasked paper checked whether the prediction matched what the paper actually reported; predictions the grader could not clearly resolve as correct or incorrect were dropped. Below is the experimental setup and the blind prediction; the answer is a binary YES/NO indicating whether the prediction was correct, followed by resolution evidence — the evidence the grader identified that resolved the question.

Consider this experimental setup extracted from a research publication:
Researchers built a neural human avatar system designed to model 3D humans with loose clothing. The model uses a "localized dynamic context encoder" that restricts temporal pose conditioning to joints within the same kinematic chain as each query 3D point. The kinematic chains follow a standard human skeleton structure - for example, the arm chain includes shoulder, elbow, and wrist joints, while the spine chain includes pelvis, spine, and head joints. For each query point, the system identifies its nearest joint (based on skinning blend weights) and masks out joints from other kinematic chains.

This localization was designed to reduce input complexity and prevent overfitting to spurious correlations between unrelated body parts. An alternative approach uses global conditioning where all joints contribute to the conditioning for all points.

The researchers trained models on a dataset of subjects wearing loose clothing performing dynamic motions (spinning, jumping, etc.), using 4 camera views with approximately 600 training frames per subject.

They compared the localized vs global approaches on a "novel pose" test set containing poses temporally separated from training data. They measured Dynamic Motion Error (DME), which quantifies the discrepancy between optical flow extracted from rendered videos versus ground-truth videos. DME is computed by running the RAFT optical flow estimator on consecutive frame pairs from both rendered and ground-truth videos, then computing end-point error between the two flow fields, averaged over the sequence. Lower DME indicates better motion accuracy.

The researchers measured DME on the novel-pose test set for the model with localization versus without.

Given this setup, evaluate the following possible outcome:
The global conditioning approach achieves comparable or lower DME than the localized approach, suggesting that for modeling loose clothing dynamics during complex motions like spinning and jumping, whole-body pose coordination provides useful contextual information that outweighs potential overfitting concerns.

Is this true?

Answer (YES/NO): YES